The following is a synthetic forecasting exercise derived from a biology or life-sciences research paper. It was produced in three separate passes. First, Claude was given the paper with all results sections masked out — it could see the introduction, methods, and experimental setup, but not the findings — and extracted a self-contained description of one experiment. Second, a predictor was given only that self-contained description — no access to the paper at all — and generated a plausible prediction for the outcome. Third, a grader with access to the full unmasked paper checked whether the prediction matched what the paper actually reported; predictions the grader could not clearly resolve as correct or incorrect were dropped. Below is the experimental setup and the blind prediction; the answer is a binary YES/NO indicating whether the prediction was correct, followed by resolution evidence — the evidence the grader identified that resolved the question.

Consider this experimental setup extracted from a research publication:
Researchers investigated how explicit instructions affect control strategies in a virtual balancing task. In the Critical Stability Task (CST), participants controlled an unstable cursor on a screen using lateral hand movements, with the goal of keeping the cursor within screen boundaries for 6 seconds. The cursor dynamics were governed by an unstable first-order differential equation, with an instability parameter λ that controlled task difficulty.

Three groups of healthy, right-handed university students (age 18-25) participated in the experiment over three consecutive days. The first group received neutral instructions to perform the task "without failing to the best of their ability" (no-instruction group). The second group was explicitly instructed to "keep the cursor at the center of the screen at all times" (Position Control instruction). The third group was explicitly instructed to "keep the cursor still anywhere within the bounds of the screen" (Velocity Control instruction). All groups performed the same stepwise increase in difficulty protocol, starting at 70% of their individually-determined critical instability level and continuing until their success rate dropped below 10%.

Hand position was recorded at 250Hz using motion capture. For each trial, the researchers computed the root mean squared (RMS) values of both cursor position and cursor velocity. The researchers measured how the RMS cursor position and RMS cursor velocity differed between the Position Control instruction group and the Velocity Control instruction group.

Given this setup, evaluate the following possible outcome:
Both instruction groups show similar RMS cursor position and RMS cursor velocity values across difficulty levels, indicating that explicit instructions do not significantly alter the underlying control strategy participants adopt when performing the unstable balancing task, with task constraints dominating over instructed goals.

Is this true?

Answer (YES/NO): NO